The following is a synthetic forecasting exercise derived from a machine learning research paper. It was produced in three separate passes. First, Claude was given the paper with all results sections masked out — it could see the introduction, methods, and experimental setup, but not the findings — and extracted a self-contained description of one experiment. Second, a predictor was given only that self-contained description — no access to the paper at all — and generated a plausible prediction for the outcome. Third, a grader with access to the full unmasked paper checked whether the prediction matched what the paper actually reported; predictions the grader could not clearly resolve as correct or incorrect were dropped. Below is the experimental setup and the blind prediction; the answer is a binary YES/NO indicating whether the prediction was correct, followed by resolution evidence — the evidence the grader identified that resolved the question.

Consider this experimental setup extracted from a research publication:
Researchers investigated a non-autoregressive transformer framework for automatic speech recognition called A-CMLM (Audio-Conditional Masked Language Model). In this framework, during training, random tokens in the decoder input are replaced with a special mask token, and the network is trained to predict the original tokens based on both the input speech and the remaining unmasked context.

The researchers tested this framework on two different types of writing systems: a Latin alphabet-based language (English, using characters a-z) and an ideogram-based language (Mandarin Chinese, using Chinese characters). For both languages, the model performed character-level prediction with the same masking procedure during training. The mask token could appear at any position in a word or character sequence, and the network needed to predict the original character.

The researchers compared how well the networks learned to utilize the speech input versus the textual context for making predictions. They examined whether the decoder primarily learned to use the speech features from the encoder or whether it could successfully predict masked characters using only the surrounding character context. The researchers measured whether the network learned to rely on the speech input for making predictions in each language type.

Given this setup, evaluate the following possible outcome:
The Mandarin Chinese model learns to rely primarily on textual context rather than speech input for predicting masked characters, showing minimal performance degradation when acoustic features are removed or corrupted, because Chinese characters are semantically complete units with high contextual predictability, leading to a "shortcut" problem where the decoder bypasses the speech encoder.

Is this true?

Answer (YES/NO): NO